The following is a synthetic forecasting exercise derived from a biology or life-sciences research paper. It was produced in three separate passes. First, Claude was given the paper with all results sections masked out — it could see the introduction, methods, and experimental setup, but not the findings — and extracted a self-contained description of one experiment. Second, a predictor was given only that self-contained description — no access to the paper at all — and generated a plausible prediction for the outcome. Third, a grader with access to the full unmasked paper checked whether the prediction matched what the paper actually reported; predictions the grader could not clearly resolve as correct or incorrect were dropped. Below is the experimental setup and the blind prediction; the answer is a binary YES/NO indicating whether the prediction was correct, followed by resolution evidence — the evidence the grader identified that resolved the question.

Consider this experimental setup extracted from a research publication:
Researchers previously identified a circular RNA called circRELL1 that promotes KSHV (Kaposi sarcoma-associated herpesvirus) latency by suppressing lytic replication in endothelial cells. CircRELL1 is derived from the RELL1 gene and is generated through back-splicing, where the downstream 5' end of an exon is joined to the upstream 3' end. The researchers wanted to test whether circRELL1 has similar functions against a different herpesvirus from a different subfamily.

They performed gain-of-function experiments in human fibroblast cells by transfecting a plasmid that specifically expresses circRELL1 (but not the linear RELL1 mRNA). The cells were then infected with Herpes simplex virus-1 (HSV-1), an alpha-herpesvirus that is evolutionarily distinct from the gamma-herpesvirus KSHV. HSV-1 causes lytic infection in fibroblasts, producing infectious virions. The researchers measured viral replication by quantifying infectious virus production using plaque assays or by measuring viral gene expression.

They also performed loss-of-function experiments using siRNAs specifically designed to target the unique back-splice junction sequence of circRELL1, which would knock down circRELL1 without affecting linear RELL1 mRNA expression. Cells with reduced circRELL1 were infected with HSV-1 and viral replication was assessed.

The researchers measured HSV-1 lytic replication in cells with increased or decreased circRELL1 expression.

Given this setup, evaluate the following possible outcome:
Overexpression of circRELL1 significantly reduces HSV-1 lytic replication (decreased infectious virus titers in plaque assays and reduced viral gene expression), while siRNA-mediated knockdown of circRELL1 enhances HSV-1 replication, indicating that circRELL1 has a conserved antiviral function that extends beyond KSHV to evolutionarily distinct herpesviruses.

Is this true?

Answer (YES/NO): NO